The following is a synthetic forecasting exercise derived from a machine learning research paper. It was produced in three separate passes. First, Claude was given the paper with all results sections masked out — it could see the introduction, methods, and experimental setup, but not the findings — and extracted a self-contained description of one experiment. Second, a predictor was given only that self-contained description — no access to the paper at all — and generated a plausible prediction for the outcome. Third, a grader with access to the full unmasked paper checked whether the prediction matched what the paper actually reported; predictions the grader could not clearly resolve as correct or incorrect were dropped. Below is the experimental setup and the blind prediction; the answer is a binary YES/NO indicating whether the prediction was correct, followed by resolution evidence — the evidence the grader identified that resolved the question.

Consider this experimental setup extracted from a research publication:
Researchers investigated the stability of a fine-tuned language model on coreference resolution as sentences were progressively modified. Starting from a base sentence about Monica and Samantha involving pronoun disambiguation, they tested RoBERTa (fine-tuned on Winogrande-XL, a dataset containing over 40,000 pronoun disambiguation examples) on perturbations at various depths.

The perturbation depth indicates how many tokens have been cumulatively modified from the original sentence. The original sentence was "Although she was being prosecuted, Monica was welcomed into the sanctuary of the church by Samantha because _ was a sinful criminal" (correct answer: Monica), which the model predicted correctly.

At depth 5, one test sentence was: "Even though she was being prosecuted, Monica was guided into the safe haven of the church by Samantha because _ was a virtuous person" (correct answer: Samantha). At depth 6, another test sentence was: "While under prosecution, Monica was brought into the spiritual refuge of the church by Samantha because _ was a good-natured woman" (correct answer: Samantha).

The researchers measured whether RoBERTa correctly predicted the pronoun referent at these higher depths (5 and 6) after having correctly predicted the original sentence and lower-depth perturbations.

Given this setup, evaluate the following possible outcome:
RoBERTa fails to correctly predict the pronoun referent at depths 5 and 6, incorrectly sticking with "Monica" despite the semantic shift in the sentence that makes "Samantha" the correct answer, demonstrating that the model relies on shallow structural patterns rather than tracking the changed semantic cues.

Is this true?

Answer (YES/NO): YES